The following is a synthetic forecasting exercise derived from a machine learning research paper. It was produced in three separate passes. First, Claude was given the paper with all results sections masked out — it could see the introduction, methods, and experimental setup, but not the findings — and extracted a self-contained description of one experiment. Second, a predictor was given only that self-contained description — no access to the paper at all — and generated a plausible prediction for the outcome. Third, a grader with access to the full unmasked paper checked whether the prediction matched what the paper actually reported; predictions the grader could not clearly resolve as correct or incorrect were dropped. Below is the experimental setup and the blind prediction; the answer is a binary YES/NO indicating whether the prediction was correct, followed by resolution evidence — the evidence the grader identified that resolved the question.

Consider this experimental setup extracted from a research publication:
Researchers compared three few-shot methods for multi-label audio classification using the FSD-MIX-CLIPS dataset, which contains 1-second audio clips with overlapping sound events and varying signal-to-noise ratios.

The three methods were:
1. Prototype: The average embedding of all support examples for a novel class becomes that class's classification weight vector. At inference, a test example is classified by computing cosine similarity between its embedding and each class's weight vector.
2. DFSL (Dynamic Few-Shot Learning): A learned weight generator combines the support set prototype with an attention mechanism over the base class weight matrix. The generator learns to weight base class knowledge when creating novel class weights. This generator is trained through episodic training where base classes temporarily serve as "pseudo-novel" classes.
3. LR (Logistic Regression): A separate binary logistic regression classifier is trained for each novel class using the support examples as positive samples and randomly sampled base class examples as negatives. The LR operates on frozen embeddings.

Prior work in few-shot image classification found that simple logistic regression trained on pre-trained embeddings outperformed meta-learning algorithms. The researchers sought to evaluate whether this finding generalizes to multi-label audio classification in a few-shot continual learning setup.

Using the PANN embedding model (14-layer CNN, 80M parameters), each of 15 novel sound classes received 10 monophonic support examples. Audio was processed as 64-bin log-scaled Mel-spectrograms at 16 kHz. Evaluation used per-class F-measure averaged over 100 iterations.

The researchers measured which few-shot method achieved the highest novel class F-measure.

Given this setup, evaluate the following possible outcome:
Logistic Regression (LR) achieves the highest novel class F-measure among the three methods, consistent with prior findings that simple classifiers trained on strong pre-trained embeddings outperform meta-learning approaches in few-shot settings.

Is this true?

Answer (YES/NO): YES